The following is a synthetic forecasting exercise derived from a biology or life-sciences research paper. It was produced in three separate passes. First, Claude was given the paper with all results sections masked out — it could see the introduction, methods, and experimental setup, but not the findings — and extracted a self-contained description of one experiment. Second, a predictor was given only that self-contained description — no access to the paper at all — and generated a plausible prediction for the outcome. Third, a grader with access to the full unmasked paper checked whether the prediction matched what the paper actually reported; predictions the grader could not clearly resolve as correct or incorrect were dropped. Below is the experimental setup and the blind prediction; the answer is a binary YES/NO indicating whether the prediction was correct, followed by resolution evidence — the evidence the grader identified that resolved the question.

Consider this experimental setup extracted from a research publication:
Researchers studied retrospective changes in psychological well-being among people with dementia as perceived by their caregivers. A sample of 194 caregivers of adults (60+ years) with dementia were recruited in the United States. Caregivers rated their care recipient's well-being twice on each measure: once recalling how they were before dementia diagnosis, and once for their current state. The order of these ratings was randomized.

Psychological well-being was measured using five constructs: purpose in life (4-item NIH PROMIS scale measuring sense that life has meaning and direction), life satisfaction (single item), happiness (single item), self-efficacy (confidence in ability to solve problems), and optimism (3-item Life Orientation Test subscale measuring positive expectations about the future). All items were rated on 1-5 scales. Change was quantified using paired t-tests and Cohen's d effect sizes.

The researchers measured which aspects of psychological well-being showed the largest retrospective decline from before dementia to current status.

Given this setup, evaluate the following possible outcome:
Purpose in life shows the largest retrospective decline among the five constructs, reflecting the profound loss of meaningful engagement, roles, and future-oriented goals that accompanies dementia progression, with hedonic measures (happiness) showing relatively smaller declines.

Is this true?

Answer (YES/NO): NO